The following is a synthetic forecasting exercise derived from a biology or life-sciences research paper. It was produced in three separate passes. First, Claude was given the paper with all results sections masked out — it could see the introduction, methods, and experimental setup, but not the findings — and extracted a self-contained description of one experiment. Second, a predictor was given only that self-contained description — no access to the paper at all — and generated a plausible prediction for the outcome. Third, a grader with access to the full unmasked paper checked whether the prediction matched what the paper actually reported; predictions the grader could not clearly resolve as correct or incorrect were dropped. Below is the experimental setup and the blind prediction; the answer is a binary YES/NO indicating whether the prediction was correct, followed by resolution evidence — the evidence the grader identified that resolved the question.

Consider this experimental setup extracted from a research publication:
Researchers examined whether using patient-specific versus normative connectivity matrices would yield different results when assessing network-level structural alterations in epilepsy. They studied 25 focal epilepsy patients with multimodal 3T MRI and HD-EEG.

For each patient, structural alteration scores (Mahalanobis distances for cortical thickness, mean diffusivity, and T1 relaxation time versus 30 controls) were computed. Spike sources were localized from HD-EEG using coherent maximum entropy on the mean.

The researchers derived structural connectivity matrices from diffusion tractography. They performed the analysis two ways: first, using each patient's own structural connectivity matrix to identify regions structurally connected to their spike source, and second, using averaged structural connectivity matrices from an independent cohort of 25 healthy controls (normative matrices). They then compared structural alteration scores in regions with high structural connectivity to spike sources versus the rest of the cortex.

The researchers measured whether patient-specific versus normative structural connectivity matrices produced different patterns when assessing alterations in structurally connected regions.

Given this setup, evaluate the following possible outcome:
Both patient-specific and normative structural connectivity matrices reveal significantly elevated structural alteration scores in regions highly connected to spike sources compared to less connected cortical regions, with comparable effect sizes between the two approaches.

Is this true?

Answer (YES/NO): NO